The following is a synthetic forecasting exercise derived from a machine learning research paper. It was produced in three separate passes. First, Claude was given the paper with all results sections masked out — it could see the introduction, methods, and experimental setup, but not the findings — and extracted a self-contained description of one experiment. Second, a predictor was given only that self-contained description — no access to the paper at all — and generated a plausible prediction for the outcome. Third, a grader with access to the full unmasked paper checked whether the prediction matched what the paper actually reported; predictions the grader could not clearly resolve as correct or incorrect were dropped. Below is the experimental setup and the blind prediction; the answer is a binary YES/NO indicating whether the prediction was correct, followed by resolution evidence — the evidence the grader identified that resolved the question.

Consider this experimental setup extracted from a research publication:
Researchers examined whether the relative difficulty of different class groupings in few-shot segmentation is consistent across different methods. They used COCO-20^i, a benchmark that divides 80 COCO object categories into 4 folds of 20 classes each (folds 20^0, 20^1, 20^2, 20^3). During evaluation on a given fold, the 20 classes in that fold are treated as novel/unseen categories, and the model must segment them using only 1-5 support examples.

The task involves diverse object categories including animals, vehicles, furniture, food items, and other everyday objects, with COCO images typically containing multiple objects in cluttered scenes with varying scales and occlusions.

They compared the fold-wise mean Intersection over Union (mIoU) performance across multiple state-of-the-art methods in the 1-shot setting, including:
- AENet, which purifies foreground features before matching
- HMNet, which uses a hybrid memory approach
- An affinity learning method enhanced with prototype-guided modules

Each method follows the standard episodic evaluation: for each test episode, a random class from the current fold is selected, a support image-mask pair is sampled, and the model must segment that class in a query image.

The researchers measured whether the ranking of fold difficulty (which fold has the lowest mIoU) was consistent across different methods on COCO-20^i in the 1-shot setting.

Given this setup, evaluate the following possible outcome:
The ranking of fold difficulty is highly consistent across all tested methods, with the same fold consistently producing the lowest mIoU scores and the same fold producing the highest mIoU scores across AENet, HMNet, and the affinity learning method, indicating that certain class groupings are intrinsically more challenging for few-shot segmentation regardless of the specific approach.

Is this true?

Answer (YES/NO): YES